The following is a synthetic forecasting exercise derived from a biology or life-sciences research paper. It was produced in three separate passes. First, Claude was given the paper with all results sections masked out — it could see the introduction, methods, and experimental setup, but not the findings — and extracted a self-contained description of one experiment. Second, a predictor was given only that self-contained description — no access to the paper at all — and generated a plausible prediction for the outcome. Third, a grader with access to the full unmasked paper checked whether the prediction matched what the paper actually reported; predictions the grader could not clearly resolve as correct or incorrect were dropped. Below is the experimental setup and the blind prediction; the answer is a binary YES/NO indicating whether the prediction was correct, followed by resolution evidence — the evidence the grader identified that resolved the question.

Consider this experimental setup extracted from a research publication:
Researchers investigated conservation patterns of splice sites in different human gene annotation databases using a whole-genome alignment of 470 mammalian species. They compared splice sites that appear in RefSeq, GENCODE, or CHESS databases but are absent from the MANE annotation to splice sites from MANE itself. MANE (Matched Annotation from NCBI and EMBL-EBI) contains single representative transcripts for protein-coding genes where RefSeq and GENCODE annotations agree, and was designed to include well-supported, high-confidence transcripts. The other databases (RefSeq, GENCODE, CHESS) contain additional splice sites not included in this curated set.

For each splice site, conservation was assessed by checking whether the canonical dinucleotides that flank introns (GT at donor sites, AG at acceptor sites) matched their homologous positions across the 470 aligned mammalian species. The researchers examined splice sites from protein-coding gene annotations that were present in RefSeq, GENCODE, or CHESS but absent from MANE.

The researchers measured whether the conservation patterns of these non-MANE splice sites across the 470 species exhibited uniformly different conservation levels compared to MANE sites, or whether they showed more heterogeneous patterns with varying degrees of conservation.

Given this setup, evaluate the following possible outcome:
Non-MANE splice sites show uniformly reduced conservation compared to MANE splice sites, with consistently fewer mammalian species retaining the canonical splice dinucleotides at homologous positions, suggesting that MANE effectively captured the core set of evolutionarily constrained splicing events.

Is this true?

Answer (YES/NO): NO